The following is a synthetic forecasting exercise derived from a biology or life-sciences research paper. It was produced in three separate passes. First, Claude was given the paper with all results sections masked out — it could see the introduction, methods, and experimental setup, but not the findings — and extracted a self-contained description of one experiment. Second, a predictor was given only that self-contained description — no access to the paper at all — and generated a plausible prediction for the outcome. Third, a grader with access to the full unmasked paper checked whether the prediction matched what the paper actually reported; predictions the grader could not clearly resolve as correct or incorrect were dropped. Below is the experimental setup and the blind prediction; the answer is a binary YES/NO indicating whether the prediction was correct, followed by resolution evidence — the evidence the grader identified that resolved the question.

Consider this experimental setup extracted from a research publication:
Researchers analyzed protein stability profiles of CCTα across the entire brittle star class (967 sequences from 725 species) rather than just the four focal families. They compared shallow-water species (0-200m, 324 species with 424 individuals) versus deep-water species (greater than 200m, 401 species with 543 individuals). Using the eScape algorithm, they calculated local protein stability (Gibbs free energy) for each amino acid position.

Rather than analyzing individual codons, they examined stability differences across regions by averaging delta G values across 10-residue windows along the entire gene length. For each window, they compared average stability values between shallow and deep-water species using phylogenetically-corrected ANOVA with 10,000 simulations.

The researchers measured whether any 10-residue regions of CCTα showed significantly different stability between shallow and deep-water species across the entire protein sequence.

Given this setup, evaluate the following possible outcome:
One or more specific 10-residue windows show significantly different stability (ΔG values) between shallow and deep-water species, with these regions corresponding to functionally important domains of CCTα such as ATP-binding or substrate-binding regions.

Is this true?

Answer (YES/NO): YES